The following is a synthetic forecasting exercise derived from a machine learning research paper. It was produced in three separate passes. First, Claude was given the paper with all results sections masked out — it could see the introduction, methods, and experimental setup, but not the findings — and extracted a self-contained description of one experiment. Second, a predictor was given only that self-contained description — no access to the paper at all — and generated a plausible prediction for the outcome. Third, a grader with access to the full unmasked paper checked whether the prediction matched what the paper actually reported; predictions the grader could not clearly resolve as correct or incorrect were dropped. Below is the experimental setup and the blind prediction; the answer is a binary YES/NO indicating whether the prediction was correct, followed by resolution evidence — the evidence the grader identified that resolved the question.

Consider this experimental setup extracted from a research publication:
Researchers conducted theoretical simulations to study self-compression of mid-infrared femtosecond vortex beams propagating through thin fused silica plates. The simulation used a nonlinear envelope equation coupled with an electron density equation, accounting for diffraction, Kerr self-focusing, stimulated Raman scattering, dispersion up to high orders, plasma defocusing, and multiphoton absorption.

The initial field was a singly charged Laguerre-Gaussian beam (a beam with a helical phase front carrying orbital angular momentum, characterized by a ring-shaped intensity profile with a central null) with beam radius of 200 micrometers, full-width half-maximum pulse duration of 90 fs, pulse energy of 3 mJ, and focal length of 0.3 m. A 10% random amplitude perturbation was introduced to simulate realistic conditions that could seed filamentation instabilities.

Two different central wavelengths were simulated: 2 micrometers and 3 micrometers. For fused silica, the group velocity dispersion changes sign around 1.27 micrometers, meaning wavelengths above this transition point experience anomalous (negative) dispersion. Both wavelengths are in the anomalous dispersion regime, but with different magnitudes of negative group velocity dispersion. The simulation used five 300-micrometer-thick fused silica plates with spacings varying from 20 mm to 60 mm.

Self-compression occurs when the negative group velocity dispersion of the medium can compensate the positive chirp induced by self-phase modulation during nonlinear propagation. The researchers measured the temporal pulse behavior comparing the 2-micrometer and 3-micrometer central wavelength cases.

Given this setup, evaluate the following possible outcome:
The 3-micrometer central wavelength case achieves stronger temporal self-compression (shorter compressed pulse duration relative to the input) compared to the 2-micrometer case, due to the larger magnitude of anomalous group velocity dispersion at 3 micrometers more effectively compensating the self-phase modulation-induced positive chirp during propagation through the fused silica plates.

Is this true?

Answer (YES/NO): YES